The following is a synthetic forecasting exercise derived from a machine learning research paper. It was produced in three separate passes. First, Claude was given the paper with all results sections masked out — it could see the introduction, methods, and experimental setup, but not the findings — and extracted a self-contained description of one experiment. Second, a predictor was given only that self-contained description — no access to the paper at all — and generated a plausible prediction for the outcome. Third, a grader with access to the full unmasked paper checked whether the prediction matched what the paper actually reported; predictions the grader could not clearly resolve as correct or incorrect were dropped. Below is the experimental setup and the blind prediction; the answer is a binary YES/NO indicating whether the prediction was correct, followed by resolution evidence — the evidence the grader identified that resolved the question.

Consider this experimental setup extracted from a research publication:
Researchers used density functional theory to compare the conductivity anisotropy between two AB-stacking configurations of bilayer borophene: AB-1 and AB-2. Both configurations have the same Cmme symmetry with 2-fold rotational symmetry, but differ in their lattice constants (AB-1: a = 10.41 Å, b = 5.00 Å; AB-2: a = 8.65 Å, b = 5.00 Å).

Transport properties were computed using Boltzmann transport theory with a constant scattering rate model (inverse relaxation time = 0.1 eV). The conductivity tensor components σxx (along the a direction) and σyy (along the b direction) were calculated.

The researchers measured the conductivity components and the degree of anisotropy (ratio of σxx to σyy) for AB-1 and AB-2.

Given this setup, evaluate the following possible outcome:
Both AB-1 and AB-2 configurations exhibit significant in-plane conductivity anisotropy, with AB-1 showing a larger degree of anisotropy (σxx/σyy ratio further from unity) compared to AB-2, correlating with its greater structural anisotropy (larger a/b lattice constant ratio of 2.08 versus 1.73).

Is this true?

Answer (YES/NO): YES